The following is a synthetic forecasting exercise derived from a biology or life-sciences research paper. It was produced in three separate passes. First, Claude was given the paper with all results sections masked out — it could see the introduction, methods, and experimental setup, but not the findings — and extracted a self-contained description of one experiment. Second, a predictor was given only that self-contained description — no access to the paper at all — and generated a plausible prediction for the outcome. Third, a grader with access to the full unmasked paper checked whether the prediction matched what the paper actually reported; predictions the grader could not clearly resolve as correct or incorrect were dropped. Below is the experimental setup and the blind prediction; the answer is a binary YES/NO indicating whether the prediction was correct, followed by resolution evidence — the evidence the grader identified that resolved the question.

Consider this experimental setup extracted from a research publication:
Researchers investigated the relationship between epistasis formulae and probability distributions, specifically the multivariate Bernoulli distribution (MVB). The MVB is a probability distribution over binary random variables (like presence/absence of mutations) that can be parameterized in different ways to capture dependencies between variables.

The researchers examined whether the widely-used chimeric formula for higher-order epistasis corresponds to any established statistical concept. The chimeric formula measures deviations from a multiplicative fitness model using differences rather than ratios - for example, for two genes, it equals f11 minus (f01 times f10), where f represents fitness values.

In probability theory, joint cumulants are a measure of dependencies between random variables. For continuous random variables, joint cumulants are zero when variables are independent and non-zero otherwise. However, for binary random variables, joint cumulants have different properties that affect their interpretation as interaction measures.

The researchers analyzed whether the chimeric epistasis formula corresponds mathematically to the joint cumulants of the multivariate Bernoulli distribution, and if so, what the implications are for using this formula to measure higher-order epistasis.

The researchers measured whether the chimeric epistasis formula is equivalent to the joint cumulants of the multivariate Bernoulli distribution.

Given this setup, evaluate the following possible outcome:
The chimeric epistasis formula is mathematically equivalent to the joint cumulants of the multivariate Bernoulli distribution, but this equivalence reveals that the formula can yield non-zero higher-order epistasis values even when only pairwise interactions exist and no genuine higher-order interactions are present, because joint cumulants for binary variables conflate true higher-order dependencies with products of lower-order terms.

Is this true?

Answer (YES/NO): YES